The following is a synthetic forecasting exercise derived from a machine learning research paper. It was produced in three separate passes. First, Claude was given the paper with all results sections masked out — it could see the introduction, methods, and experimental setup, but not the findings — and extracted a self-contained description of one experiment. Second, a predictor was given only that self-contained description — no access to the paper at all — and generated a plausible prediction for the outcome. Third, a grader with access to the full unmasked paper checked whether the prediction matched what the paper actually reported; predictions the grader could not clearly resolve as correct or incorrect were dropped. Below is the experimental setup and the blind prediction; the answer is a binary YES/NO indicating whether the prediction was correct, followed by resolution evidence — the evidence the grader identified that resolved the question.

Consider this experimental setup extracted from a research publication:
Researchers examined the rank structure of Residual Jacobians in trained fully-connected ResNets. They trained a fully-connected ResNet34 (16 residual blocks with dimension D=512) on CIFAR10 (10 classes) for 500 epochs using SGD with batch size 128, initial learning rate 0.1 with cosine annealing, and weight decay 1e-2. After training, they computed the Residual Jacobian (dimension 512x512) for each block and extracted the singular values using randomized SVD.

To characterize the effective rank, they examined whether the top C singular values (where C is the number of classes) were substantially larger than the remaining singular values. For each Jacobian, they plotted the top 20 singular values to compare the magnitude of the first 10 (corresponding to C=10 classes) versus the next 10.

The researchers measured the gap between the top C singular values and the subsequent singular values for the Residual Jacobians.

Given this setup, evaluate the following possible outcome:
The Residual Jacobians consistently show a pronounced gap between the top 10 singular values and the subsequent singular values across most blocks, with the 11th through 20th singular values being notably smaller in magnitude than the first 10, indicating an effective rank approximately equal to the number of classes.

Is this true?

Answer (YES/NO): YES